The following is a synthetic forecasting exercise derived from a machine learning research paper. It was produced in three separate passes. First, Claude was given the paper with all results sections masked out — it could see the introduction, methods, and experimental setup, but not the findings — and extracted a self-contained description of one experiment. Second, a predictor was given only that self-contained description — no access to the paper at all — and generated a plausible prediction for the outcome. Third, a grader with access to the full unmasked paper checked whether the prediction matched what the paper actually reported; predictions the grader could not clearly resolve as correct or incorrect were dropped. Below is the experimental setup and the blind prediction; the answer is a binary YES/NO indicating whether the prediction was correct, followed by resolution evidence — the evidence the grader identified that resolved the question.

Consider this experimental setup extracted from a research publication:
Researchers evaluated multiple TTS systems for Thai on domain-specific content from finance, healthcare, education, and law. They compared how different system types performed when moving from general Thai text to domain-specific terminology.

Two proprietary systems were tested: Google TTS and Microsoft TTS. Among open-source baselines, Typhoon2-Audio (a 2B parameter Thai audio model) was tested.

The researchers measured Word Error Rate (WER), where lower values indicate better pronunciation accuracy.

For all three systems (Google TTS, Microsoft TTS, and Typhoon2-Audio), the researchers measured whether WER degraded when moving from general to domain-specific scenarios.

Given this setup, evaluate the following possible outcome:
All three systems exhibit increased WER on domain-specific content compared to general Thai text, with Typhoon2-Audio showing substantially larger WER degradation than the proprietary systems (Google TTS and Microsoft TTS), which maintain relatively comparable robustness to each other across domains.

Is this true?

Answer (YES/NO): NO